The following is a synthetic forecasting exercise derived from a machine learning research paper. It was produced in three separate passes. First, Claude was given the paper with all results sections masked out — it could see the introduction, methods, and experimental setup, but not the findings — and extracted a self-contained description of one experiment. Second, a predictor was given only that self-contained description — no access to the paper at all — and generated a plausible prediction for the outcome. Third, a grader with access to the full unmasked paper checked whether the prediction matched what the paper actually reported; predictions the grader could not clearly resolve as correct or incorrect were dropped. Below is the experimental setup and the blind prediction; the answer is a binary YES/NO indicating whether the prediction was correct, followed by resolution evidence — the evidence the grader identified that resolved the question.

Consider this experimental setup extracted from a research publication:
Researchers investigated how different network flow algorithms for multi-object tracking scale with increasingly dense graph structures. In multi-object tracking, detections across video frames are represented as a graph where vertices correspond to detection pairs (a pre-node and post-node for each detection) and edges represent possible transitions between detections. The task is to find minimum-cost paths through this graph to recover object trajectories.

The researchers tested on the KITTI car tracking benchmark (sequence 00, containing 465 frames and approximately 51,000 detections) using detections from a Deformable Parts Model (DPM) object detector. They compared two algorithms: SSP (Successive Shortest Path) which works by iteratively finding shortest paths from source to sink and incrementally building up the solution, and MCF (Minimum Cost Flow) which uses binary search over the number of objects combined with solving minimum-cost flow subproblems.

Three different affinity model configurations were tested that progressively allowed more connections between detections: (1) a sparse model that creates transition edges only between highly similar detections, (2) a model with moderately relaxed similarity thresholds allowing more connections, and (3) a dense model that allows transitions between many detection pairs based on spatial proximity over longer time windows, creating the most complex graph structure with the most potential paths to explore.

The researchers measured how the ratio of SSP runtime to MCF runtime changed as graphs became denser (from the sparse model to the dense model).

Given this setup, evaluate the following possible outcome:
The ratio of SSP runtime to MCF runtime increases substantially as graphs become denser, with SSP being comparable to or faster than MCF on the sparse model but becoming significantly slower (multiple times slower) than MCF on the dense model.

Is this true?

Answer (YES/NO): NO